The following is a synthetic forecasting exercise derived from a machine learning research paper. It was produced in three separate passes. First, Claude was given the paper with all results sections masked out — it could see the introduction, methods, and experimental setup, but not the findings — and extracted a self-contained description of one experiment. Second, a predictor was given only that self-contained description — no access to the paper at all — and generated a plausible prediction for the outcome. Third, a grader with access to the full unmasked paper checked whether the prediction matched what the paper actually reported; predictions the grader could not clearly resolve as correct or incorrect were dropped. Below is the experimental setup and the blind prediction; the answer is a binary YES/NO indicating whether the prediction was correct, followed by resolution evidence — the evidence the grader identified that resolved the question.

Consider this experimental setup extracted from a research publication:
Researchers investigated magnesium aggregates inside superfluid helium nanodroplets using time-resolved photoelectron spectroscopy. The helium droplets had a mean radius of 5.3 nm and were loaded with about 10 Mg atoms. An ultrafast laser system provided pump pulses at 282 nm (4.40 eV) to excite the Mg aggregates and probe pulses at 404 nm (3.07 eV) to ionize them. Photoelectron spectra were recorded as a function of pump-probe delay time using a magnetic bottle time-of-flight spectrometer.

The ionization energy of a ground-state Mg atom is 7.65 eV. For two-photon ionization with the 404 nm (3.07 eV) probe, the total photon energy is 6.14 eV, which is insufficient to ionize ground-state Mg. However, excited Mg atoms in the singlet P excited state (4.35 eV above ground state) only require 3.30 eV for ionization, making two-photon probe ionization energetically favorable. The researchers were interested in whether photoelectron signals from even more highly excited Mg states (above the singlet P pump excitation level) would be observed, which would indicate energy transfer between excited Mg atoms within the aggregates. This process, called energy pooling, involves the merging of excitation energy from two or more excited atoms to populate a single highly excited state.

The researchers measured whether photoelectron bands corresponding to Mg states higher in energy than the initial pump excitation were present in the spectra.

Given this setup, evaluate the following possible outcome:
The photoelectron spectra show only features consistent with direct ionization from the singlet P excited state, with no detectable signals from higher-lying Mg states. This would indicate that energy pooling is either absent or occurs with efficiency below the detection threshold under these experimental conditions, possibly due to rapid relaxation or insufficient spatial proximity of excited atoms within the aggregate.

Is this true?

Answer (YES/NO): NO